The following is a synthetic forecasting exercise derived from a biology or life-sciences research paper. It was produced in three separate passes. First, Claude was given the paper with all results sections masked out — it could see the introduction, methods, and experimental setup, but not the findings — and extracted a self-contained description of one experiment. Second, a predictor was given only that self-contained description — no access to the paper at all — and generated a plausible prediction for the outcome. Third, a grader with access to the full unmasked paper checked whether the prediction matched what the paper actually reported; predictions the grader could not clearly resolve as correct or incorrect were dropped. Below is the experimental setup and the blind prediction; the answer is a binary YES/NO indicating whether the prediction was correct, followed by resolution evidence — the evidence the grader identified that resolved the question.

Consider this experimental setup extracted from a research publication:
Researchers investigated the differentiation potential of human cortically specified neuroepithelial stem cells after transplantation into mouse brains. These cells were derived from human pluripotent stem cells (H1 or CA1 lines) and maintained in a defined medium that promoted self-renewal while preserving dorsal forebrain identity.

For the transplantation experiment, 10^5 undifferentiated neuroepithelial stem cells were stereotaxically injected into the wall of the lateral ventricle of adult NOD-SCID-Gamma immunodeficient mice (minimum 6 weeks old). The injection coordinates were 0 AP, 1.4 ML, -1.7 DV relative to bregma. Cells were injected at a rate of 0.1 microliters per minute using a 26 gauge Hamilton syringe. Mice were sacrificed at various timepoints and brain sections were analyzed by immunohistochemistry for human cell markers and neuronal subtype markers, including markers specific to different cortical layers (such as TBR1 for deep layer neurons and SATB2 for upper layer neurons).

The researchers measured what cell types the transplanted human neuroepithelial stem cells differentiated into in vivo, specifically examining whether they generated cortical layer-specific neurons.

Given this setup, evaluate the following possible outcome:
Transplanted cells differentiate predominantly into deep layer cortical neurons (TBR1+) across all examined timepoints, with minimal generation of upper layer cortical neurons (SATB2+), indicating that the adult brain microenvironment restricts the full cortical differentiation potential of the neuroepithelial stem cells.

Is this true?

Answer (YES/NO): NO